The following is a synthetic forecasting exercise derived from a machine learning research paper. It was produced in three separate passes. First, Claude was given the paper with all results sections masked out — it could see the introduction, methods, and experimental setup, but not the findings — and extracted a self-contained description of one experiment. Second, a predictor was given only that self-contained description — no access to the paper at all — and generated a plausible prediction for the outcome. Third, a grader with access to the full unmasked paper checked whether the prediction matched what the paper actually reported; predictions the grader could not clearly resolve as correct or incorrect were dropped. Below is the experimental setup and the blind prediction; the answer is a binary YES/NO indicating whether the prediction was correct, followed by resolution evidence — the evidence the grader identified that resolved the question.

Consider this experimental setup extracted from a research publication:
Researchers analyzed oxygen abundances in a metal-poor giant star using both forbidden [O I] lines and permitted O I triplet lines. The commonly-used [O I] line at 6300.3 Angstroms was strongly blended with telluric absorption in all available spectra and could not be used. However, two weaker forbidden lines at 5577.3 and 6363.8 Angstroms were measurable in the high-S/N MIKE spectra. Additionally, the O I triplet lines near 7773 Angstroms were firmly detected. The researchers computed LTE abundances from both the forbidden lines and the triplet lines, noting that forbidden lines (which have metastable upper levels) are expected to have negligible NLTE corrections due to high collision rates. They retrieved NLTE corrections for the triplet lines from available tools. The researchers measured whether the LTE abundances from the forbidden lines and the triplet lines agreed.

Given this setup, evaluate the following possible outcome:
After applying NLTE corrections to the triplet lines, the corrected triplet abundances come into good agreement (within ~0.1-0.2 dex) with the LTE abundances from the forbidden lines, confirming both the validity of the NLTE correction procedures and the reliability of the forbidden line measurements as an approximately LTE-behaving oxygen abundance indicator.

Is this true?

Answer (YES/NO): NO